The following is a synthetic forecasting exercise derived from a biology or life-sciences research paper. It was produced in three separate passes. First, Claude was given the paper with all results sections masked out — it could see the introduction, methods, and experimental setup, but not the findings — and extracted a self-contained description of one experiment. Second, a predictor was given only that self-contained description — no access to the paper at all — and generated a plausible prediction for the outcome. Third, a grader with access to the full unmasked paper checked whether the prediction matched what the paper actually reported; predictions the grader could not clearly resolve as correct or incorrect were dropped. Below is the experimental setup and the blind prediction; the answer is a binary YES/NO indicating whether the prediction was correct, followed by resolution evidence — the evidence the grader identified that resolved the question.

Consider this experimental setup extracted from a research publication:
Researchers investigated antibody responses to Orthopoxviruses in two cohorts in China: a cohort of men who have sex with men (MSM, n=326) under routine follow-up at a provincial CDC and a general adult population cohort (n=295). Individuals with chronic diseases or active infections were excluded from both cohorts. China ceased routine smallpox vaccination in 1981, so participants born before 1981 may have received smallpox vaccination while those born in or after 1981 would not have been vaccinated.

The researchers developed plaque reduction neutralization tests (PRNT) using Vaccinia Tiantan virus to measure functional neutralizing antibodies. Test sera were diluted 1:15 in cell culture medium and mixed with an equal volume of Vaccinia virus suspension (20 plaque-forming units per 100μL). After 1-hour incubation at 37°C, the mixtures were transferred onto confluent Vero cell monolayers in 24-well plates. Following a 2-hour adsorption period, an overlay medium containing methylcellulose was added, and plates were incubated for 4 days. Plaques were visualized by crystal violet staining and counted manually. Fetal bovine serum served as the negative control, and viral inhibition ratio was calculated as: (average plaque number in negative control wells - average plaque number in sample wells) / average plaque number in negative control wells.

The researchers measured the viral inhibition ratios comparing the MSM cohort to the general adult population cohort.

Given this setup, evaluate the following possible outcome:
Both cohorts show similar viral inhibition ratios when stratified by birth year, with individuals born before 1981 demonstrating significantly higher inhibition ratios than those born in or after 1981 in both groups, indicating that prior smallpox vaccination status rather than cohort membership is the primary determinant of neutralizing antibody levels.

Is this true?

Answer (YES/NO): NO